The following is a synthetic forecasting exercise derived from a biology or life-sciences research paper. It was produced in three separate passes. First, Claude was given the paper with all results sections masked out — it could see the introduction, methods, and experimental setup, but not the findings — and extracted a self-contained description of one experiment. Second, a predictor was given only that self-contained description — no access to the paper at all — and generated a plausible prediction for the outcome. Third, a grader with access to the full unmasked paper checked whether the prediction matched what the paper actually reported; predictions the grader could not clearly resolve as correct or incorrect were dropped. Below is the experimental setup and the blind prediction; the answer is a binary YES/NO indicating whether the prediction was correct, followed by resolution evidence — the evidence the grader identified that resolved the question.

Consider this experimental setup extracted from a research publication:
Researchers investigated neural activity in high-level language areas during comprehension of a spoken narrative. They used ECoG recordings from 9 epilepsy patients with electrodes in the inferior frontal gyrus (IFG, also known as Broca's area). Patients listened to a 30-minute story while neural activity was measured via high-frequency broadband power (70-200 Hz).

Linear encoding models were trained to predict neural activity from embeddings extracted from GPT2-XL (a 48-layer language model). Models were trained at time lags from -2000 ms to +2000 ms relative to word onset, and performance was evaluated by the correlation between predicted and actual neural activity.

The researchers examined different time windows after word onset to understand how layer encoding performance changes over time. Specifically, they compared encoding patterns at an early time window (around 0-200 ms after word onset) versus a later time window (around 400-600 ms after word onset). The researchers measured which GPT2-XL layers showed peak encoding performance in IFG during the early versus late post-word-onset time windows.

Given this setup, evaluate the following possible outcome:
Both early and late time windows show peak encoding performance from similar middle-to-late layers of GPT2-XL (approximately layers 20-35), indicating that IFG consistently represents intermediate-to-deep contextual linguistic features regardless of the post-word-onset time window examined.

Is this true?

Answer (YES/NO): NO